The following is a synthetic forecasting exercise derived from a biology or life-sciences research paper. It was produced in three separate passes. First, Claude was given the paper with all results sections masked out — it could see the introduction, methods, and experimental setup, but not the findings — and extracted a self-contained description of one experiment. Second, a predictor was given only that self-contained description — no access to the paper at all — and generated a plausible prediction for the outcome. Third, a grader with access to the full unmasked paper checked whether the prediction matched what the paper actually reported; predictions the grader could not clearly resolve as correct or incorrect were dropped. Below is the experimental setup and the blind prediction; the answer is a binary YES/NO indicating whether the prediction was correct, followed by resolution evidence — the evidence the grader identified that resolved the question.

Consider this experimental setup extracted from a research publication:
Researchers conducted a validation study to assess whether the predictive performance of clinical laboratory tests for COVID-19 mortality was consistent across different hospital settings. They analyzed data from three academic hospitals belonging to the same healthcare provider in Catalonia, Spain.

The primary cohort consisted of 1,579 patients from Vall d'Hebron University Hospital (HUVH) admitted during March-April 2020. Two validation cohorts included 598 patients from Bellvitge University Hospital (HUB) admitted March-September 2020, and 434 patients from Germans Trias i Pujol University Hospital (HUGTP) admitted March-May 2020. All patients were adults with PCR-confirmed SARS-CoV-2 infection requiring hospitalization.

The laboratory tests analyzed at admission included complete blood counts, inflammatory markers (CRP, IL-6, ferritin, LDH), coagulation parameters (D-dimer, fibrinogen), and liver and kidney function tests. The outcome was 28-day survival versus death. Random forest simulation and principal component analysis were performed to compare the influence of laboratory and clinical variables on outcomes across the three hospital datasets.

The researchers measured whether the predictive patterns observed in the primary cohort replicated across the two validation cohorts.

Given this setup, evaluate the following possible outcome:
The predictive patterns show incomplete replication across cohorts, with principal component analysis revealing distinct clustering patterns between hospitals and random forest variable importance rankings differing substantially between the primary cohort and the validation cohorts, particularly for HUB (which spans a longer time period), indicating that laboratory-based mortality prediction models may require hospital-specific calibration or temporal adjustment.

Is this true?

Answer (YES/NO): NO